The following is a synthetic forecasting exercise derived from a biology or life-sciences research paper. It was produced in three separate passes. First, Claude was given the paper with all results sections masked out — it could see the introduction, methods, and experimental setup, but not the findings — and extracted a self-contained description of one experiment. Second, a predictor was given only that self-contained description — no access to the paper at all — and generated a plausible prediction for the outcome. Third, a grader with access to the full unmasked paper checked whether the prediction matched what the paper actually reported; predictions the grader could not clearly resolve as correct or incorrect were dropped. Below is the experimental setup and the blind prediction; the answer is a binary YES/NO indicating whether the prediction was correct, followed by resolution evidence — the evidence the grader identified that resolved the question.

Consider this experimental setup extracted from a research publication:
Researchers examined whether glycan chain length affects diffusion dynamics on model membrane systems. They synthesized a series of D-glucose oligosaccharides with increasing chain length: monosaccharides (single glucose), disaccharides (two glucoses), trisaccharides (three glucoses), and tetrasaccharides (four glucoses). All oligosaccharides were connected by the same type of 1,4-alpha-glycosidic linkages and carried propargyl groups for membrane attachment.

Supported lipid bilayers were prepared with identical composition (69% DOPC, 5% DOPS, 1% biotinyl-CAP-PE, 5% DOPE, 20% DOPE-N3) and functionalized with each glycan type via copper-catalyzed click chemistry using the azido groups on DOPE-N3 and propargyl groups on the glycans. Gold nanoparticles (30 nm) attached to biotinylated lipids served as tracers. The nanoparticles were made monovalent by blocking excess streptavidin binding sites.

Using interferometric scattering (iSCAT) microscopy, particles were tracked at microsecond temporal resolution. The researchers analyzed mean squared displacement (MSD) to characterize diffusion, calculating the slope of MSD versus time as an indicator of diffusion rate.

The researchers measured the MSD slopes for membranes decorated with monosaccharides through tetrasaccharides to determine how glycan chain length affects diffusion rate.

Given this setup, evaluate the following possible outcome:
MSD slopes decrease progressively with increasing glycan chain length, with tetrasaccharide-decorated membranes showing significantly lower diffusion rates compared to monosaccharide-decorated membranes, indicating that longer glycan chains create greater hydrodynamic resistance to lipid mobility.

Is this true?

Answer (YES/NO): NO